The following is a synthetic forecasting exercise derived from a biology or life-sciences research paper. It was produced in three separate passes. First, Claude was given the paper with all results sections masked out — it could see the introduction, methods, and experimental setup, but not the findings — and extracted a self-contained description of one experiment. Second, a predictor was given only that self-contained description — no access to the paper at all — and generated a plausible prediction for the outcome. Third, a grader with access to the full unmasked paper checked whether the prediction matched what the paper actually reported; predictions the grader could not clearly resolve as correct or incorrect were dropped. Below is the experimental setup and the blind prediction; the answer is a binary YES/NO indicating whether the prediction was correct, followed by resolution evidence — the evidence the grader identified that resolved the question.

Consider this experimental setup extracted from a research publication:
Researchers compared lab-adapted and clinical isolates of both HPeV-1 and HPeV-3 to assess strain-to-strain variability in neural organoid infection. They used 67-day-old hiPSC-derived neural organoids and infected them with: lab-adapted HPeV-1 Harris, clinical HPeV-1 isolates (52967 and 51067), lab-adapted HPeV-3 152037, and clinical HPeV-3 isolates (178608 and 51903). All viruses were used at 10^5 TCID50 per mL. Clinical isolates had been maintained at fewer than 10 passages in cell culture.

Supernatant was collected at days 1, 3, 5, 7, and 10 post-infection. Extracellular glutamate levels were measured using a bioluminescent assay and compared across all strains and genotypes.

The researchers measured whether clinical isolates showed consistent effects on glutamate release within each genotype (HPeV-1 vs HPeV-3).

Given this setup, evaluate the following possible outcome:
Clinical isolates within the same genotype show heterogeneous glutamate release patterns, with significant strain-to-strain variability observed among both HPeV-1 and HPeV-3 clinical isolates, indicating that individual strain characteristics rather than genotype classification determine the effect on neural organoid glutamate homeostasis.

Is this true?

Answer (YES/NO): NO